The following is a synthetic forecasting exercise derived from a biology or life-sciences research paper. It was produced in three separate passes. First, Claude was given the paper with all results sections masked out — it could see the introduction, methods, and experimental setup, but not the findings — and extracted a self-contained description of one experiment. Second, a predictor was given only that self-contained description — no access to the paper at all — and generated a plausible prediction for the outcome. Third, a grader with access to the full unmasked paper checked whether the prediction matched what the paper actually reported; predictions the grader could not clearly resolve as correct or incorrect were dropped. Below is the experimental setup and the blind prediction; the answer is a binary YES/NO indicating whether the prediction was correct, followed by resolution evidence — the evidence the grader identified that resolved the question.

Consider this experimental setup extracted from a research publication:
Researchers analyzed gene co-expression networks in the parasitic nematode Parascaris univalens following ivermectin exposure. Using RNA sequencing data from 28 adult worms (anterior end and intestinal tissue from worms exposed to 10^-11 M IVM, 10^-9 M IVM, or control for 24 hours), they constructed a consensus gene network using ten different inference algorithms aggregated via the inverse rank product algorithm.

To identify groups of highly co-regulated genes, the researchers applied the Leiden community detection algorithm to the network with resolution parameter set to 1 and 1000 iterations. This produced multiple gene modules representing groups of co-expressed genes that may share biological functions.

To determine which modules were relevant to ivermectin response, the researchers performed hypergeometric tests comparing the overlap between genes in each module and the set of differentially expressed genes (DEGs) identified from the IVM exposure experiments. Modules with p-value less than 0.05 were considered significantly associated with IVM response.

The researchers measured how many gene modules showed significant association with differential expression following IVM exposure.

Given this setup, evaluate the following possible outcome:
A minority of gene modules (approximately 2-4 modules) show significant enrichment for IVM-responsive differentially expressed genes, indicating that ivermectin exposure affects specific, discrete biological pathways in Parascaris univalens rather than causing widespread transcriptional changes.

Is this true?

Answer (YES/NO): NO